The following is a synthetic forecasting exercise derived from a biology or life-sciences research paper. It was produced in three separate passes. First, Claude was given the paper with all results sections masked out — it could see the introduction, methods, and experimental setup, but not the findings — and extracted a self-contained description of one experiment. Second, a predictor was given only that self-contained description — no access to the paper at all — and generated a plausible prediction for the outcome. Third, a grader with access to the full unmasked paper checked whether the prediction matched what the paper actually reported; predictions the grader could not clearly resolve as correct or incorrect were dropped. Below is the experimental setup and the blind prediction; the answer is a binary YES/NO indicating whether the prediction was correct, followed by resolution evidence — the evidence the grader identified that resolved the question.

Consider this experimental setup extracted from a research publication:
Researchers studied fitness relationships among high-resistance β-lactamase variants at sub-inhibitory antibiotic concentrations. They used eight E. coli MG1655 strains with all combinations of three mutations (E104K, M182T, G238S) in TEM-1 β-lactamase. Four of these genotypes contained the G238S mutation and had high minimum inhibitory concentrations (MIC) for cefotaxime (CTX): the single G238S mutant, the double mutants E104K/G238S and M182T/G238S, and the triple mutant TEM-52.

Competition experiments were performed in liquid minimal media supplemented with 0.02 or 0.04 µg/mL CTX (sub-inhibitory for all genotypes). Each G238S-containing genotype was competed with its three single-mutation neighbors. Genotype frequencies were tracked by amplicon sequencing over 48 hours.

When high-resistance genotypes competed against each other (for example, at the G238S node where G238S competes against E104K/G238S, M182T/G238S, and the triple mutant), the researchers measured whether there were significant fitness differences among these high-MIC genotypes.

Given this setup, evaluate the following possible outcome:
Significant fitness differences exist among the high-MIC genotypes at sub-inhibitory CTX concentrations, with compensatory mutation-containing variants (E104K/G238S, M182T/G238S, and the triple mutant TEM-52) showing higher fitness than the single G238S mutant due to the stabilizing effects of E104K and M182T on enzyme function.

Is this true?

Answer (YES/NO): NO